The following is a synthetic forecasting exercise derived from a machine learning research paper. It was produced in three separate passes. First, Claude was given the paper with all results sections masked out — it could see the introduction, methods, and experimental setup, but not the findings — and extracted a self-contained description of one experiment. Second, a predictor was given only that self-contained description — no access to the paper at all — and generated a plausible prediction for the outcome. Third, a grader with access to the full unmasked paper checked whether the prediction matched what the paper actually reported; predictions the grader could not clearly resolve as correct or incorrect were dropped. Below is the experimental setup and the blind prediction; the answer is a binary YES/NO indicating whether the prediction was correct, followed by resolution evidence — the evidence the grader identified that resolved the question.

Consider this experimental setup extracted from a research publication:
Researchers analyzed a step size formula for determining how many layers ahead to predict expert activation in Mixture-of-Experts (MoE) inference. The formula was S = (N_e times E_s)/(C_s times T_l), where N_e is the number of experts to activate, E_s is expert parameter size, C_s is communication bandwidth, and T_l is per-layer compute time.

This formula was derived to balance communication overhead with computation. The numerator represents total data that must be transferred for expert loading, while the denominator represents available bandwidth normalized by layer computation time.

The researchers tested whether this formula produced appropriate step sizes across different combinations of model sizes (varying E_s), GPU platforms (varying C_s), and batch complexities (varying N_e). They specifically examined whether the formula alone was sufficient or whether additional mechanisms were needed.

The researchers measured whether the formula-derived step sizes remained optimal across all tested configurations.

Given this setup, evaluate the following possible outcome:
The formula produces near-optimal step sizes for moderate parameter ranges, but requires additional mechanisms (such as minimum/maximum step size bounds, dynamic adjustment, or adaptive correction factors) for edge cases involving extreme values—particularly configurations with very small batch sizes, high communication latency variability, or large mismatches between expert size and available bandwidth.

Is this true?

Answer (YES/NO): NO